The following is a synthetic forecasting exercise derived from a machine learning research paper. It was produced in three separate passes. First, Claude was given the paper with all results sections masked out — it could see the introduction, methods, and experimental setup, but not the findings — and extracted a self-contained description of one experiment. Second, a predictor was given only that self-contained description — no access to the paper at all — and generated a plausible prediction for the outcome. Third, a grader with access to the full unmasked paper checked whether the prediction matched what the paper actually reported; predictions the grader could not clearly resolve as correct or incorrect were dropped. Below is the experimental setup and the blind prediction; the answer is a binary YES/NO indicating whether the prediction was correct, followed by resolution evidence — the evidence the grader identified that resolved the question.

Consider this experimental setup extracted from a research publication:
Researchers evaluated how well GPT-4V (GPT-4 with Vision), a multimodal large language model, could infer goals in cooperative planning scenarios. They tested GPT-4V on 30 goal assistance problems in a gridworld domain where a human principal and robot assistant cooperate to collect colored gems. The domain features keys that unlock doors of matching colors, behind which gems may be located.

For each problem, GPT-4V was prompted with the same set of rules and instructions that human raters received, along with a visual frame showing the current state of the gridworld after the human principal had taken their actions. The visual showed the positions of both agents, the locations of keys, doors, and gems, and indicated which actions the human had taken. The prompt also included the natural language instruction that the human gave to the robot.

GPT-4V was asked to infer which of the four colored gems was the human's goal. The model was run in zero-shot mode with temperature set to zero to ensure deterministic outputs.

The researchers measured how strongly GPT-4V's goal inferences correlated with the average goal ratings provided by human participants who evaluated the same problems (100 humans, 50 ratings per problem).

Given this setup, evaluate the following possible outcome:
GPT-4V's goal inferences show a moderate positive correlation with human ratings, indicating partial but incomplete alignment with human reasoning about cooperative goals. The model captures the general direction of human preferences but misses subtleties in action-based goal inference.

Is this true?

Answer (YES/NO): NO